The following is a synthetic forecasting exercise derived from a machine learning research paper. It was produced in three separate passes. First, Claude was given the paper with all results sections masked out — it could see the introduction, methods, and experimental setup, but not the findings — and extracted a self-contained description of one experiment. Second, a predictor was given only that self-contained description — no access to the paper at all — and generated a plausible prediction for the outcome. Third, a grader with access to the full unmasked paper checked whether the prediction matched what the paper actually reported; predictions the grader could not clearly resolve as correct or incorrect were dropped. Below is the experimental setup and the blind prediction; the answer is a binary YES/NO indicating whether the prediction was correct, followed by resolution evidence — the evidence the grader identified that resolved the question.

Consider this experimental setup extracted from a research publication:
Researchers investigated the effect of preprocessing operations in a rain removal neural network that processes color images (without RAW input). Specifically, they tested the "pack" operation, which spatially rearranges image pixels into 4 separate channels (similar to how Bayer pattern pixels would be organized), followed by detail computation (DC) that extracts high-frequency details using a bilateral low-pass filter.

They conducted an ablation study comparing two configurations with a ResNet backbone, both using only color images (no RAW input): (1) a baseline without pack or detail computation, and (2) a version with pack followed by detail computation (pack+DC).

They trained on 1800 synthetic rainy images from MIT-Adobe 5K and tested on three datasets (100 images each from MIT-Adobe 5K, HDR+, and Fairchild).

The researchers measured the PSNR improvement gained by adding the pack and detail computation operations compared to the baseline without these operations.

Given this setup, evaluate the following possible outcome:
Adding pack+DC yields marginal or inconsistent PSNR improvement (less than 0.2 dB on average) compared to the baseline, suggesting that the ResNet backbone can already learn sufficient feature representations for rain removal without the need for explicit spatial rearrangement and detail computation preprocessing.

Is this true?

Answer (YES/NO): NO